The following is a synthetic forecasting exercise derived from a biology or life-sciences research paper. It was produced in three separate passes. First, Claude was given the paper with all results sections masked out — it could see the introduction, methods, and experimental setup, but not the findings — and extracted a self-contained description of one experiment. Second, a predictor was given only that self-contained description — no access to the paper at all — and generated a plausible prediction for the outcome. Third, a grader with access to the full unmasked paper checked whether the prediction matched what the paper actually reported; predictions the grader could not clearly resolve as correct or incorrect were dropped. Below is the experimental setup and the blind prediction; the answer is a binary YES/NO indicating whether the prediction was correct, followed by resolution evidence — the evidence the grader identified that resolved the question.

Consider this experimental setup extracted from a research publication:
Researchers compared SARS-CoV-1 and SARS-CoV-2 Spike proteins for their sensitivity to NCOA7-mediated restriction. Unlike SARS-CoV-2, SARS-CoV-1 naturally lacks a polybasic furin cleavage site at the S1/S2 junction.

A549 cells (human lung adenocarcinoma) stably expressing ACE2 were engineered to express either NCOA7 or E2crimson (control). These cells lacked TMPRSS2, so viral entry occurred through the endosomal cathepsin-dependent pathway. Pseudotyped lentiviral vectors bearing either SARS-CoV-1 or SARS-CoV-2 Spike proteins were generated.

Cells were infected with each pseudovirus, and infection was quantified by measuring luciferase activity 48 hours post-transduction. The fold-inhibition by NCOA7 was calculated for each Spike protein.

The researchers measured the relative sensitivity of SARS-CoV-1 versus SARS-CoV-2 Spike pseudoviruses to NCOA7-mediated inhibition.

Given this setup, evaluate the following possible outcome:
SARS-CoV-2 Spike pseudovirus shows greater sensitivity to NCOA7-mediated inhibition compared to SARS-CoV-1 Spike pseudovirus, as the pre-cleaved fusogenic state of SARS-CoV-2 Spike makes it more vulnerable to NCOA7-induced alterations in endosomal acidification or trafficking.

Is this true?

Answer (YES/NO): YES